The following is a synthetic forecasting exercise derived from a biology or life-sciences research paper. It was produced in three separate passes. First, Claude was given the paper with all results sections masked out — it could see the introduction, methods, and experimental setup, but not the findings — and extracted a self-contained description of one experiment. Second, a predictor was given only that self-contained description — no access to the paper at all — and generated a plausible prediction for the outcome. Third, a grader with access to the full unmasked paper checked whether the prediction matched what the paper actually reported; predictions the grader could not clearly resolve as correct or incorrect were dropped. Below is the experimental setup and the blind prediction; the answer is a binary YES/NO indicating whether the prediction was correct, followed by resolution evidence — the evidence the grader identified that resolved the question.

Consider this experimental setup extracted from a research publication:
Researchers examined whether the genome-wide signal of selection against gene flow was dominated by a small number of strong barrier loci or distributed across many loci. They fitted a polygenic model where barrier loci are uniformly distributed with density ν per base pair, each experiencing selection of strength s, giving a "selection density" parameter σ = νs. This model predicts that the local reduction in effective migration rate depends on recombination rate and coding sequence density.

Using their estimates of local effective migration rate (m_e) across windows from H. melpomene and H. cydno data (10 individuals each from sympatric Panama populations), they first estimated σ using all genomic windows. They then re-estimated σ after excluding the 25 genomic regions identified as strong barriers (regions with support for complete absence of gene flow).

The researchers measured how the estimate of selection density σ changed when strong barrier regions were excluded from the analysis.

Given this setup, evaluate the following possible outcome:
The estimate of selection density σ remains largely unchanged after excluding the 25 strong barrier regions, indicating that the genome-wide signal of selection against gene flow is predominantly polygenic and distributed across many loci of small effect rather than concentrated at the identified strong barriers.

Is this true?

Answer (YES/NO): YES